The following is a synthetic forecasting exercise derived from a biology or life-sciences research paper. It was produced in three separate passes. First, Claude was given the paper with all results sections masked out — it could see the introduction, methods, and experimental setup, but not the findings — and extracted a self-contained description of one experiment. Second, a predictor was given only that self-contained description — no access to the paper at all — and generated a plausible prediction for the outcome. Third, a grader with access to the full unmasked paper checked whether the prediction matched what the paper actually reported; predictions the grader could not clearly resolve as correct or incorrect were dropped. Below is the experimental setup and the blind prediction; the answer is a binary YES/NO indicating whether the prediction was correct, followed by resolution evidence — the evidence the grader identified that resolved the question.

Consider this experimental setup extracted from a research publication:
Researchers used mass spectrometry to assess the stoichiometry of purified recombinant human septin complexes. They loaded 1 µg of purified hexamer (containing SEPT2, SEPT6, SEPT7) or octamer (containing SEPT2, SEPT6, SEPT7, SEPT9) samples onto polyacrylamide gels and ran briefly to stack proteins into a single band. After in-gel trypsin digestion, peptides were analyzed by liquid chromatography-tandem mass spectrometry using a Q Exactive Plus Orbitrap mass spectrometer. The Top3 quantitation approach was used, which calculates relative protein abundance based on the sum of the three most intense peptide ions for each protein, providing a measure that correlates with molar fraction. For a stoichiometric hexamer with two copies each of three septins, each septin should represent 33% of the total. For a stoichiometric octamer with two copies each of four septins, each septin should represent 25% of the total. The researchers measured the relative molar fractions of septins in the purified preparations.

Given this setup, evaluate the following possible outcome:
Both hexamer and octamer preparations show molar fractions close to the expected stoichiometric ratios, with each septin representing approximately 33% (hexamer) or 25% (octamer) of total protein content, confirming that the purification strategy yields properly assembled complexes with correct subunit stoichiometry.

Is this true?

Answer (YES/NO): YES